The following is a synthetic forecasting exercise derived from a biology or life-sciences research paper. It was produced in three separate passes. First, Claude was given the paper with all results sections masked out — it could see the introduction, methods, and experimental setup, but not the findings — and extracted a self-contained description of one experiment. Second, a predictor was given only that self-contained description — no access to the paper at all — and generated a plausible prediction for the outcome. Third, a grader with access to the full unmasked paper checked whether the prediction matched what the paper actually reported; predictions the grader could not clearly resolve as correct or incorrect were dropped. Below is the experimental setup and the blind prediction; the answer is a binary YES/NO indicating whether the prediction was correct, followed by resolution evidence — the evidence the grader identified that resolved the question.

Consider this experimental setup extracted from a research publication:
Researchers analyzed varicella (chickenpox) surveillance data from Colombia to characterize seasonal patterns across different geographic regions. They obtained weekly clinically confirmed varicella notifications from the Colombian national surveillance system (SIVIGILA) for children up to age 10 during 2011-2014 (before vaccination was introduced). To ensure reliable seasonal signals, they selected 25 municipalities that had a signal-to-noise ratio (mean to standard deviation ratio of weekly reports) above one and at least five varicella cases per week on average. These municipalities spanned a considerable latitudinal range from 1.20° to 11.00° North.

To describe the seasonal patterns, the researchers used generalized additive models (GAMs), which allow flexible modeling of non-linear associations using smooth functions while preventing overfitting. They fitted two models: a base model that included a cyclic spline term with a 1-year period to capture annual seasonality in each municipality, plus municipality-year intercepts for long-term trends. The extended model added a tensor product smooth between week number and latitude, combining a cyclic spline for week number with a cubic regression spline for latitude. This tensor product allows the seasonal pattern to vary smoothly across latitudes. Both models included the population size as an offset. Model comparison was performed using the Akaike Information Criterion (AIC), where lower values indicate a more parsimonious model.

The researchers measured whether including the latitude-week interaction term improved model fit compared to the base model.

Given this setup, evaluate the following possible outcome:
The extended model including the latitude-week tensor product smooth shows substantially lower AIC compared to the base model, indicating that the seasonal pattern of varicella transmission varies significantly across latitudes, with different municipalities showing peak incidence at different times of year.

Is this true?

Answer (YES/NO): YES